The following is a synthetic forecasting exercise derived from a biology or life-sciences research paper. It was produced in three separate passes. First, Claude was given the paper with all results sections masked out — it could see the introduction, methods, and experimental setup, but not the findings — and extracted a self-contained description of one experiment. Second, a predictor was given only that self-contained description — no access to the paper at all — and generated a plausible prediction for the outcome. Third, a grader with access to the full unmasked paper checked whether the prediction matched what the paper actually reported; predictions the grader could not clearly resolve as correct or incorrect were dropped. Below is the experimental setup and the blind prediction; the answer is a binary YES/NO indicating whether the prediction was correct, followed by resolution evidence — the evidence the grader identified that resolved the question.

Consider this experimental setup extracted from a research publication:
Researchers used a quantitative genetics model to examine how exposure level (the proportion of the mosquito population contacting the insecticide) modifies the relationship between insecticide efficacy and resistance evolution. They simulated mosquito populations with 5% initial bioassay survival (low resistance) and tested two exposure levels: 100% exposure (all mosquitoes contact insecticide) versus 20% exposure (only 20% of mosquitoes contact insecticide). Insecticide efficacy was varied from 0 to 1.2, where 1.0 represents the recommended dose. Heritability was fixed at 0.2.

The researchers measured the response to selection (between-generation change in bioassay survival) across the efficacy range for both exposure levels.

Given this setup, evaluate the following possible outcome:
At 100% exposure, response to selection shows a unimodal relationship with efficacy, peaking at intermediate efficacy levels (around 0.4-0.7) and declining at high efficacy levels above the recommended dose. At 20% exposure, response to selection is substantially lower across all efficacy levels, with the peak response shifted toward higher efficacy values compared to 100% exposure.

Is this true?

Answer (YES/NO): NO